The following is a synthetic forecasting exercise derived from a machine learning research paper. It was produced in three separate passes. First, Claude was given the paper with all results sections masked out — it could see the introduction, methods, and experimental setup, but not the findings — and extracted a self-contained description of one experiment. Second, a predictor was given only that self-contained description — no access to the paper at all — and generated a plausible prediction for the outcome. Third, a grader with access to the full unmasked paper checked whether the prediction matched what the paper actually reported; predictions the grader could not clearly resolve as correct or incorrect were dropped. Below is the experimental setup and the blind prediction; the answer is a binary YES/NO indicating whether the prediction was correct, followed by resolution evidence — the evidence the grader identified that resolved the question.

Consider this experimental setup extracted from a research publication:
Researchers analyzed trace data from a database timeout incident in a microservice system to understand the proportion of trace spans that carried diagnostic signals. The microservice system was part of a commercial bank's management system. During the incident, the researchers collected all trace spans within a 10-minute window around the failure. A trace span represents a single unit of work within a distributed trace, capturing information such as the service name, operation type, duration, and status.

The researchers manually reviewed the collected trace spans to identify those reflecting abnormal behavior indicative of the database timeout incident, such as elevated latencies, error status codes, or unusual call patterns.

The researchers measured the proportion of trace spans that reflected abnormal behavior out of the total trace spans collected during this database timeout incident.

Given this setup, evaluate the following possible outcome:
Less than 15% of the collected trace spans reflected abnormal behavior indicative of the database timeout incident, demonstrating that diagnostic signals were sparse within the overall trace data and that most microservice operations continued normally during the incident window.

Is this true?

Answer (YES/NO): YES